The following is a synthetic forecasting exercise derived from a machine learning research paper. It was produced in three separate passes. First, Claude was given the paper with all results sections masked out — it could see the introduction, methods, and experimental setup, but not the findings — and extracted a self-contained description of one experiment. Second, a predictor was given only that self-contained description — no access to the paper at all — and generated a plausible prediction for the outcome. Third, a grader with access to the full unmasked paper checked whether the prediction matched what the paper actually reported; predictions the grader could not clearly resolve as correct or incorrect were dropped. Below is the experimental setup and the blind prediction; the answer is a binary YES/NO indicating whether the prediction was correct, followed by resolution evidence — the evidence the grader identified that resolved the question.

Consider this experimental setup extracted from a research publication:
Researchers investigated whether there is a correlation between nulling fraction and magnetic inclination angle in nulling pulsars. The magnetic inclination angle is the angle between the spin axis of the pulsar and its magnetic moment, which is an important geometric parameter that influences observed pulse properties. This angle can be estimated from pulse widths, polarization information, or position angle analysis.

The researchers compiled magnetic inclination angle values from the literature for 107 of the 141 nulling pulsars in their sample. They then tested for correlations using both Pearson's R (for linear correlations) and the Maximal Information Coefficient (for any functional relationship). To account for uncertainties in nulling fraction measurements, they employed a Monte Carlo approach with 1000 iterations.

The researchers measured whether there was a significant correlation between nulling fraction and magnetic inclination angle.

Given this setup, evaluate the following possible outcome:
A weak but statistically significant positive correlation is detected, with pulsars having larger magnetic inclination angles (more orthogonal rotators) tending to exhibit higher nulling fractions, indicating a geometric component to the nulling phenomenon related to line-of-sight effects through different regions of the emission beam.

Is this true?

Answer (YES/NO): NO